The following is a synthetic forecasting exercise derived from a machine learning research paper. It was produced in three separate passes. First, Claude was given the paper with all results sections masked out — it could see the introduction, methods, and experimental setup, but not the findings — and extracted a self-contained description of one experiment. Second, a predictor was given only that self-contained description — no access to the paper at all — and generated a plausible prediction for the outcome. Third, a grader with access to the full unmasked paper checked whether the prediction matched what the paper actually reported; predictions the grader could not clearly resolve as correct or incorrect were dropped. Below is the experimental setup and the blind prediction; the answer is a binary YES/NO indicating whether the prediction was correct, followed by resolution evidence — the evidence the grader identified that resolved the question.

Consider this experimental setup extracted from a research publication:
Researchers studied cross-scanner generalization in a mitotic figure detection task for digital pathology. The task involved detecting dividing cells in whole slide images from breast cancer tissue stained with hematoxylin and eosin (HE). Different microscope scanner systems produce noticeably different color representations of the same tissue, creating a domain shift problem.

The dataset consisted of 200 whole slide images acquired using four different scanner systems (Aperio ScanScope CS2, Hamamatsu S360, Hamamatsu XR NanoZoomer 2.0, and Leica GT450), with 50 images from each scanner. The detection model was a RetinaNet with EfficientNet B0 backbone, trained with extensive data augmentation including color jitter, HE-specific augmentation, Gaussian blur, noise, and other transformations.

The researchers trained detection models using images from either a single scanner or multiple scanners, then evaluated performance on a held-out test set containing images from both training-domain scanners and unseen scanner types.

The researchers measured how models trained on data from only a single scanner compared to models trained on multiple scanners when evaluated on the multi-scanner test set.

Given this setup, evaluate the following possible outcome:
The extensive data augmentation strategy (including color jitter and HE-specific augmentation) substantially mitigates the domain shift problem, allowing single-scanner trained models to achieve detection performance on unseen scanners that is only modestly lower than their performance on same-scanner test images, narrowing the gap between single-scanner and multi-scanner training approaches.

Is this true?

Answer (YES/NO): NO